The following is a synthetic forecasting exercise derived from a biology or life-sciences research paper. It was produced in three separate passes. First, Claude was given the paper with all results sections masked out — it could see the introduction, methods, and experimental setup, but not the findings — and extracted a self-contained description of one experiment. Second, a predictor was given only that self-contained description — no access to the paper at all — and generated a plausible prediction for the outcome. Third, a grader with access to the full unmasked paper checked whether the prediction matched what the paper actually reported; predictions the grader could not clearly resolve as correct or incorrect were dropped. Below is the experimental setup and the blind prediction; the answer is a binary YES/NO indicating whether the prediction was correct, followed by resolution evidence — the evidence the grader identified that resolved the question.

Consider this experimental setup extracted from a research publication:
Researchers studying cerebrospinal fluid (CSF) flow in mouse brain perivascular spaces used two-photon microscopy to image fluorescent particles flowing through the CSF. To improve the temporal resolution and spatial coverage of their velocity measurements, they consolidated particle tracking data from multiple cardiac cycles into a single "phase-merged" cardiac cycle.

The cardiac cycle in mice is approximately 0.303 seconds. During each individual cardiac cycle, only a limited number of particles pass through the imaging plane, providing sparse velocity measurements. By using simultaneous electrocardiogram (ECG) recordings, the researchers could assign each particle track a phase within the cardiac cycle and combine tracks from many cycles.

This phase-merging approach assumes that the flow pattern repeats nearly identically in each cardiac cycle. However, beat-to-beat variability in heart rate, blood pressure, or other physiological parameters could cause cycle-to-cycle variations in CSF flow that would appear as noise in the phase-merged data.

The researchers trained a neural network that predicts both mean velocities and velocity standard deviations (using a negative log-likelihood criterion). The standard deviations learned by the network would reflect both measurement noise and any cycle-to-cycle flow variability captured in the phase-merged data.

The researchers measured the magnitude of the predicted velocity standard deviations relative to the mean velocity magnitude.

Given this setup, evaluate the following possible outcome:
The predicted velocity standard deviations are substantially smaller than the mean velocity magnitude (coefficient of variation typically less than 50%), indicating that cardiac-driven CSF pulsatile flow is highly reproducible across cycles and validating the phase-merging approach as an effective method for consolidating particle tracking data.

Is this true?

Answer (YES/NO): YES